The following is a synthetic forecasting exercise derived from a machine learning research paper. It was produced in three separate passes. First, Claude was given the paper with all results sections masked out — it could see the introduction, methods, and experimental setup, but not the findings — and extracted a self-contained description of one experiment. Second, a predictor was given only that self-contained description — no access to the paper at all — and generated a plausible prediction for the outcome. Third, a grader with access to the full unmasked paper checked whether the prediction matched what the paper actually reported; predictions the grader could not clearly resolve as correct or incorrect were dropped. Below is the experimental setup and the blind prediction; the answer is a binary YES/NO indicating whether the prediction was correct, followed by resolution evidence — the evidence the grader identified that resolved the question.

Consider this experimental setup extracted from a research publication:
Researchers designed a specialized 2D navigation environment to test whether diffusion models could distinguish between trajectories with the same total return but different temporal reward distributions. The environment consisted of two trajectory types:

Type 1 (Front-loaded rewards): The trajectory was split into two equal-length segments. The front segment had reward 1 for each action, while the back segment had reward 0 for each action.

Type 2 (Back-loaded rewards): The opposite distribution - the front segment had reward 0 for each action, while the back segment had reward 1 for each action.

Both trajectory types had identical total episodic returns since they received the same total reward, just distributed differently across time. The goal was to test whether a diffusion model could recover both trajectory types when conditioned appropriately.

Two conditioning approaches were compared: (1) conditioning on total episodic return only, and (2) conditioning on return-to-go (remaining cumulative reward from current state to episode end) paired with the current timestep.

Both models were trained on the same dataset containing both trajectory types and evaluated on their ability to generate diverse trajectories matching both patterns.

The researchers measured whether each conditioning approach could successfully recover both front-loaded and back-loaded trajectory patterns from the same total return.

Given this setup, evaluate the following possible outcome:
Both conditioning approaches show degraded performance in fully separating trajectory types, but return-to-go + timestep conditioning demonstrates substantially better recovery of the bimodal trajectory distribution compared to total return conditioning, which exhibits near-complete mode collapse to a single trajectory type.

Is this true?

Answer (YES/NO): NO